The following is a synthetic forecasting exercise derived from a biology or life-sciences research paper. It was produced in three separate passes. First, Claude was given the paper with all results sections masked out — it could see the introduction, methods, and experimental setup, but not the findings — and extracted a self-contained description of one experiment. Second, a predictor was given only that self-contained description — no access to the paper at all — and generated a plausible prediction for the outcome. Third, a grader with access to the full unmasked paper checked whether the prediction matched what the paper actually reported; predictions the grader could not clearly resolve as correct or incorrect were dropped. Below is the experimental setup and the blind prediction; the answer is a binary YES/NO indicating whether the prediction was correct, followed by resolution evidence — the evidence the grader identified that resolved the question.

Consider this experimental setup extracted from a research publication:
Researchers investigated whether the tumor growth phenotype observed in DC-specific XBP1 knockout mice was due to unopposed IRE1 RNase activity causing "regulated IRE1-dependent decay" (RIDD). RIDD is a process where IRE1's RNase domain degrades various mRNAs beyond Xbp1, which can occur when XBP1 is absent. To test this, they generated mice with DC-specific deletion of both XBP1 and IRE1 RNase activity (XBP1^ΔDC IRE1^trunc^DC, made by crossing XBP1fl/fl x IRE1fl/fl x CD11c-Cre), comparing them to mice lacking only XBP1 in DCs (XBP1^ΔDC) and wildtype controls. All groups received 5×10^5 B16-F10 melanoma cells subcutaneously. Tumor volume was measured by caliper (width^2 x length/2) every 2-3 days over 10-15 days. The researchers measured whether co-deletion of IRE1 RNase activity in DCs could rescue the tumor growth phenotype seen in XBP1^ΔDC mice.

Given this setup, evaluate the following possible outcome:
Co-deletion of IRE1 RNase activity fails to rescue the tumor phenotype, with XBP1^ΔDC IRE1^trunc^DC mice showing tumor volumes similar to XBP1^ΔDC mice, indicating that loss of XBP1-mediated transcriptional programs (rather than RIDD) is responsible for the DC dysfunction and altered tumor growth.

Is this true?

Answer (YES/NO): NO